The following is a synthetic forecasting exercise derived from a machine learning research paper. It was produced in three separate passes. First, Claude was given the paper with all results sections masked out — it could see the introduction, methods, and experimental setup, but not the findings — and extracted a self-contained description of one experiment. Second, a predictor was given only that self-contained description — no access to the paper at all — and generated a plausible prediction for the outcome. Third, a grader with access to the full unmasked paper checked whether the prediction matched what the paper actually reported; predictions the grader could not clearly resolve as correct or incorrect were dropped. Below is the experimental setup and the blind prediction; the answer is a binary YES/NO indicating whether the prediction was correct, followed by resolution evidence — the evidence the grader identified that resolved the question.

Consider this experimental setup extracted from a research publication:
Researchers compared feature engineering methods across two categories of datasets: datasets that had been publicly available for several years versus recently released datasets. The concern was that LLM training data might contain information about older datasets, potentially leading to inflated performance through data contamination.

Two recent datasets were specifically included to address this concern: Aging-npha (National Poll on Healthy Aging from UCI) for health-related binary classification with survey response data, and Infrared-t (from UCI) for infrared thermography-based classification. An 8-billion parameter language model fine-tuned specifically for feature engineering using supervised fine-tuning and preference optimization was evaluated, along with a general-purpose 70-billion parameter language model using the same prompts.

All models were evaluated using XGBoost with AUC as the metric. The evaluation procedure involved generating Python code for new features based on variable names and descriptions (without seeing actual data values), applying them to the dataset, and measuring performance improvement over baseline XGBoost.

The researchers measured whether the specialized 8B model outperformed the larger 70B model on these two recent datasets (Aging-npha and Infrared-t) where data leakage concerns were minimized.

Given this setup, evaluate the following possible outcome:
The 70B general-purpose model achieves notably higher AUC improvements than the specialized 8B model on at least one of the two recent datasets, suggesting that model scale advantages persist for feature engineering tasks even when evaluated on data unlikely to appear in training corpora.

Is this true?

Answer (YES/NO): YES